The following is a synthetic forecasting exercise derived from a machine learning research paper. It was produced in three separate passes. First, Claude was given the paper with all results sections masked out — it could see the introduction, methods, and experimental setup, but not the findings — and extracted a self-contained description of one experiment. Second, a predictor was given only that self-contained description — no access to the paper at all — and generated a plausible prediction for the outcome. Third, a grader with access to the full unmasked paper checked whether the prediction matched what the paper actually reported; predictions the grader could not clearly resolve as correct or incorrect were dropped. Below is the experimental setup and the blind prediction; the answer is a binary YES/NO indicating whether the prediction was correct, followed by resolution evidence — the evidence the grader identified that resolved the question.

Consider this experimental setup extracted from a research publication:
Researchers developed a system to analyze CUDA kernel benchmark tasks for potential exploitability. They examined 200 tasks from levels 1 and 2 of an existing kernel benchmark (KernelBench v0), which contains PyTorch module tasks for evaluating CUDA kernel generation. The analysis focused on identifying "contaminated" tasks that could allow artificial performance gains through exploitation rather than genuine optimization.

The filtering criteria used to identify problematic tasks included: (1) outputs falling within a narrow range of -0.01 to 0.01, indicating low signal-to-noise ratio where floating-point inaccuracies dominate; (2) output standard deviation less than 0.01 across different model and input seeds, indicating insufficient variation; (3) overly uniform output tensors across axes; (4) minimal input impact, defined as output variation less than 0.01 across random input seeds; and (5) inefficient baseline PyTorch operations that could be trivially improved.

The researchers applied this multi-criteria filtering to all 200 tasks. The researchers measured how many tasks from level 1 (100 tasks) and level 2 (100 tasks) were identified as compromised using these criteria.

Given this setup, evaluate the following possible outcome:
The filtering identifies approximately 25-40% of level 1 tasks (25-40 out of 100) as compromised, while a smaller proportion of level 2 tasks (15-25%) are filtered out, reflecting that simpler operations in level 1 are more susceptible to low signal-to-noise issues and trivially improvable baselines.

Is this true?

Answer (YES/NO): NO